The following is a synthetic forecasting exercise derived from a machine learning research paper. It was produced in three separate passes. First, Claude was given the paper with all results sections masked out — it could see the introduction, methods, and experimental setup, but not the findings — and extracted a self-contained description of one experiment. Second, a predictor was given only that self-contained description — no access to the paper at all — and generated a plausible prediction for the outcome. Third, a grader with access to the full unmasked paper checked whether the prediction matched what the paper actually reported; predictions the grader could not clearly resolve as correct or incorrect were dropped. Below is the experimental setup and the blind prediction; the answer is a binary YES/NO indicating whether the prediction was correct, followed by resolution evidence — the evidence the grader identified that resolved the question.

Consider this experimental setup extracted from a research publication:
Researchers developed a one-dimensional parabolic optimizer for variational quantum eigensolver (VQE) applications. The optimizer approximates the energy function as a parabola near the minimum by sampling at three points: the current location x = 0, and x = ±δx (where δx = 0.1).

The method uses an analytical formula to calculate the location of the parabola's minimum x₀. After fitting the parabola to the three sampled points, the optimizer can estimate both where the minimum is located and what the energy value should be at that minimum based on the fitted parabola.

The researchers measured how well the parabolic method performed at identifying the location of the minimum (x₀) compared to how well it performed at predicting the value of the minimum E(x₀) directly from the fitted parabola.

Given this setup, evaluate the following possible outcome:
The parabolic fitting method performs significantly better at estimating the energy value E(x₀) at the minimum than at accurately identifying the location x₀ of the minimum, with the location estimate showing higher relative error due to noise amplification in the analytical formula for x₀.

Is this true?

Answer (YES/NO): NO